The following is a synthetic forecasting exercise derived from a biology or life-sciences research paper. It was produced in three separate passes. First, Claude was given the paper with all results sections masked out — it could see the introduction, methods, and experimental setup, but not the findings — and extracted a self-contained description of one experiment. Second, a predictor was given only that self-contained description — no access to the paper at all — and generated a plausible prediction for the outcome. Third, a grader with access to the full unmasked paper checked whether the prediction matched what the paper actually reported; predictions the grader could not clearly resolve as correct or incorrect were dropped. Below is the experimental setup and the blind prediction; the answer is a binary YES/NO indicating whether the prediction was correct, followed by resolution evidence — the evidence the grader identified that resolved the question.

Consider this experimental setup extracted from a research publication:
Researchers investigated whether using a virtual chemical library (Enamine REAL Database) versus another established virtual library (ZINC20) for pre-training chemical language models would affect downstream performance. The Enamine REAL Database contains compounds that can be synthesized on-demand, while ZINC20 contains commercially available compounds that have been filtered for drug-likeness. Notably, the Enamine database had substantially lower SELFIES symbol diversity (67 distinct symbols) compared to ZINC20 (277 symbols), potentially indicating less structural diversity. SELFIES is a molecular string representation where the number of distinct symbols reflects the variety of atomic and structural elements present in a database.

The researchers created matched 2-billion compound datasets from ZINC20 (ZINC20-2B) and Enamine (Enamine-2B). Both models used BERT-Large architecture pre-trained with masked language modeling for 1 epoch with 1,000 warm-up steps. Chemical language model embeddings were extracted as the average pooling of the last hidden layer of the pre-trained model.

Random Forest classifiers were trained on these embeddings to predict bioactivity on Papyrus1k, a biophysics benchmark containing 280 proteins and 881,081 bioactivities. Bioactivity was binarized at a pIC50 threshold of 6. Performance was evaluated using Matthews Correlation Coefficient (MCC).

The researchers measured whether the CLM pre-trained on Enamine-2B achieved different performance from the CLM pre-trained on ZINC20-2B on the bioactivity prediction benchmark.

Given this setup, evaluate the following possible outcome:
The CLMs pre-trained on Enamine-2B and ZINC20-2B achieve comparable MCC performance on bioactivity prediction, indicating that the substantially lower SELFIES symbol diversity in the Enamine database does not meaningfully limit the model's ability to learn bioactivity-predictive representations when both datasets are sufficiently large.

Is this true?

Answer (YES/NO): YES